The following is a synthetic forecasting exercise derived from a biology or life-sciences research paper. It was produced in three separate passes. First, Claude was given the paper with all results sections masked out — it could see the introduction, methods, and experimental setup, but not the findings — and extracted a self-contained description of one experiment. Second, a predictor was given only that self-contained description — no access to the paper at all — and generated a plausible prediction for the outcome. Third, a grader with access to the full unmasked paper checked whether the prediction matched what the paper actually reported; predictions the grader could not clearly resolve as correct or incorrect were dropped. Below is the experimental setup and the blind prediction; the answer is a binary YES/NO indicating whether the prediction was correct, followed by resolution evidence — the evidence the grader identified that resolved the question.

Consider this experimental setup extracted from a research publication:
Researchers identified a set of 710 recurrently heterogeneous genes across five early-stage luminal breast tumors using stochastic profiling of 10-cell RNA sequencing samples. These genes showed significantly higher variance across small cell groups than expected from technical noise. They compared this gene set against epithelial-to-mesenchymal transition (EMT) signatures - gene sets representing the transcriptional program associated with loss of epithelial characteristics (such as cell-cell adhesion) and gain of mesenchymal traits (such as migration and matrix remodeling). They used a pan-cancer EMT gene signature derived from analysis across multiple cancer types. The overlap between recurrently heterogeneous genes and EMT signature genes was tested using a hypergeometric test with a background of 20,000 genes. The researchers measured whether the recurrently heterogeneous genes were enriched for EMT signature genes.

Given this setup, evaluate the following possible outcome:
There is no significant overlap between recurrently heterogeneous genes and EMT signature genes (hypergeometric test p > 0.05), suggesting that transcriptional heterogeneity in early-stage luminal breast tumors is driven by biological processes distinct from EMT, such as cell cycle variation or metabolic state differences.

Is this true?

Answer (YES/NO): NO